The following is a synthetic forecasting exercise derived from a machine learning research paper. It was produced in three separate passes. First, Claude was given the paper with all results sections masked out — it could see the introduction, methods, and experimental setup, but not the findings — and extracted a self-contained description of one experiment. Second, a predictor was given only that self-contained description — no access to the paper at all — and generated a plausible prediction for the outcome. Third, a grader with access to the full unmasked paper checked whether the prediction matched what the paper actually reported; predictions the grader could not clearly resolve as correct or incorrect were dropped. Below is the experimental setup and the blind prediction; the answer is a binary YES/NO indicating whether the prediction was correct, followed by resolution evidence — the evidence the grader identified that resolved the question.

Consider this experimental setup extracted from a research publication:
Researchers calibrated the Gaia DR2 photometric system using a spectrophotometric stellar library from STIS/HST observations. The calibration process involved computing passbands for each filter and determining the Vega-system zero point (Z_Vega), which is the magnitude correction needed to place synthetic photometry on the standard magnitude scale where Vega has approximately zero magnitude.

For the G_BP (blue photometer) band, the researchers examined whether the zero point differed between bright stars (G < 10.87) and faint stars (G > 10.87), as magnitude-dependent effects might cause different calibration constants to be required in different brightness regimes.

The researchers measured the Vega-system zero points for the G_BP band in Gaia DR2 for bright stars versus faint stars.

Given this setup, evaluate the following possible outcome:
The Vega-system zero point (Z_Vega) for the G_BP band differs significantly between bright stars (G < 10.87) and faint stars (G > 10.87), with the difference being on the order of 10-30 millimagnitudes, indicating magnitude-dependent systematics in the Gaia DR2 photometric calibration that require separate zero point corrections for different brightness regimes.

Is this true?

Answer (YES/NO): YES